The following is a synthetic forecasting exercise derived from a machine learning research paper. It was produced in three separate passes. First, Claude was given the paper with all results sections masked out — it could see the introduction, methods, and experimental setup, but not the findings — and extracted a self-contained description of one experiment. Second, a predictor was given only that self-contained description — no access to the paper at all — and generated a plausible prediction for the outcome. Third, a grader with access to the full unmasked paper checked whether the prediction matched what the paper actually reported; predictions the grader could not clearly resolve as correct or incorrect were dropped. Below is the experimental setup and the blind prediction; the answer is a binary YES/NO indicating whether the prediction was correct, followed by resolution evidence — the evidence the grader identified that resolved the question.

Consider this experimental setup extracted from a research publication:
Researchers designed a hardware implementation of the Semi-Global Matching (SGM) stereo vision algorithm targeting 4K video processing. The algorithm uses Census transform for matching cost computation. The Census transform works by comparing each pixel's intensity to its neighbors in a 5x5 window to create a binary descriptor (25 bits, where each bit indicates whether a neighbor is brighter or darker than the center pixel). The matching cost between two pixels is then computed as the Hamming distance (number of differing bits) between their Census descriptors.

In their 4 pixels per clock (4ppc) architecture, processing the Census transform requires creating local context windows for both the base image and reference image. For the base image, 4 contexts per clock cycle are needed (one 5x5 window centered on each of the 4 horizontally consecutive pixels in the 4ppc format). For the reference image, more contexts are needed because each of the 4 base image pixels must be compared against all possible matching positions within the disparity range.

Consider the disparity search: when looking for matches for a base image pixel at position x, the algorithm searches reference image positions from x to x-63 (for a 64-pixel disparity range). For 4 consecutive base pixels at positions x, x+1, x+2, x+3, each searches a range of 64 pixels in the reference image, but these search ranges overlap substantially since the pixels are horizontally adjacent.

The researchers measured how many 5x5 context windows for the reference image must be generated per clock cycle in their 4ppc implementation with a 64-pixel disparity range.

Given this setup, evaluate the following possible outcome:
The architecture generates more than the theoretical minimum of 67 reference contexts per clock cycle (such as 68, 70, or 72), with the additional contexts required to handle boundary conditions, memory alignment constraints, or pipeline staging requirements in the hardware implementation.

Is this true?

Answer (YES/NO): NO